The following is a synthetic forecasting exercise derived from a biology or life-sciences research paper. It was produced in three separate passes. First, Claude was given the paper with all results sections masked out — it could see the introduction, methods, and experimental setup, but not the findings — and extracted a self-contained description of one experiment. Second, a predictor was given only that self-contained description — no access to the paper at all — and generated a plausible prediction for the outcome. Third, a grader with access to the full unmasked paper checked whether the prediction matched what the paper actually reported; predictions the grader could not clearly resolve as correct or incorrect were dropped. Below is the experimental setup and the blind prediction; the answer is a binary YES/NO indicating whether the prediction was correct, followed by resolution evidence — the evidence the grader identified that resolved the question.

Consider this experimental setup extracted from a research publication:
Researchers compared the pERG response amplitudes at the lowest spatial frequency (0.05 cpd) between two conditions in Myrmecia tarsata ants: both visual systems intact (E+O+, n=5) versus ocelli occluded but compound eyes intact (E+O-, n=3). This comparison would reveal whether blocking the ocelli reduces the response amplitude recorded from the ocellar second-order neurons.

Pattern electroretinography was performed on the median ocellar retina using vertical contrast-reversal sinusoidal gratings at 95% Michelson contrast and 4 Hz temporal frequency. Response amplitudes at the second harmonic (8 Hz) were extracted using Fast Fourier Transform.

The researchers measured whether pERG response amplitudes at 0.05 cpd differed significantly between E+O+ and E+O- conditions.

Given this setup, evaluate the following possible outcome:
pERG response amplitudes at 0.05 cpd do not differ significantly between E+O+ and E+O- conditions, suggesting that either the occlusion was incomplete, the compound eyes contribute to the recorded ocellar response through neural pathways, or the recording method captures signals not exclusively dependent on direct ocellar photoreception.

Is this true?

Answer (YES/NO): YES